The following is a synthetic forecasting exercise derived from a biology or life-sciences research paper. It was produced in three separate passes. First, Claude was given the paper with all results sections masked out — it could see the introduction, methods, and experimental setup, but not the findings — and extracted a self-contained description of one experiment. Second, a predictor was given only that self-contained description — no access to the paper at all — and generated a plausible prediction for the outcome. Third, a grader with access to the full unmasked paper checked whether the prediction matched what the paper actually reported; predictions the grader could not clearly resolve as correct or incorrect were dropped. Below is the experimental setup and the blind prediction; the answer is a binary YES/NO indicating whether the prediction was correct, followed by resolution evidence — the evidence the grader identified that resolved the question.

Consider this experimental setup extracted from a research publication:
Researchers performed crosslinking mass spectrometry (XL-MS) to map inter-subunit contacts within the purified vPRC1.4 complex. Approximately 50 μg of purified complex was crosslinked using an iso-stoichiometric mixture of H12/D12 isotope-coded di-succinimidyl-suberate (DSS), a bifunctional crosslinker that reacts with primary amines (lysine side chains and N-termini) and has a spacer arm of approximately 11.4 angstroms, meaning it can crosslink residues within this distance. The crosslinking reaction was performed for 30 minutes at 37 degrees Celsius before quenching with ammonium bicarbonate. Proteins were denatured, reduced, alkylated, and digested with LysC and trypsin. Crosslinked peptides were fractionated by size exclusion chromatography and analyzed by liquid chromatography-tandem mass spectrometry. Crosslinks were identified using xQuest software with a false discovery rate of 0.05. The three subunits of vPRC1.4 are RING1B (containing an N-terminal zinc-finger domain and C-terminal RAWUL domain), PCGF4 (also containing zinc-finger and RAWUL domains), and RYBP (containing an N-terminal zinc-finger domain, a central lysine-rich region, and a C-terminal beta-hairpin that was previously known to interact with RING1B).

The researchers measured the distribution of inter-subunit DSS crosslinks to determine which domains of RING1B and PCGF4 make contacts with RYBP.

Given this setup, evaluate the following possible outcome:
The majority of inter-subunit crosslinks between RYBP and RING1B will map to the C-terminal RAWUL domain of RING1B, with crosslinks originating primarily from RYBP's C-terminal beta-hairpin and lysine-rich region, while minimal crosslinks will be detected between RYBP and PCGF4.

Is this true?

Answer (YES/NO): NO